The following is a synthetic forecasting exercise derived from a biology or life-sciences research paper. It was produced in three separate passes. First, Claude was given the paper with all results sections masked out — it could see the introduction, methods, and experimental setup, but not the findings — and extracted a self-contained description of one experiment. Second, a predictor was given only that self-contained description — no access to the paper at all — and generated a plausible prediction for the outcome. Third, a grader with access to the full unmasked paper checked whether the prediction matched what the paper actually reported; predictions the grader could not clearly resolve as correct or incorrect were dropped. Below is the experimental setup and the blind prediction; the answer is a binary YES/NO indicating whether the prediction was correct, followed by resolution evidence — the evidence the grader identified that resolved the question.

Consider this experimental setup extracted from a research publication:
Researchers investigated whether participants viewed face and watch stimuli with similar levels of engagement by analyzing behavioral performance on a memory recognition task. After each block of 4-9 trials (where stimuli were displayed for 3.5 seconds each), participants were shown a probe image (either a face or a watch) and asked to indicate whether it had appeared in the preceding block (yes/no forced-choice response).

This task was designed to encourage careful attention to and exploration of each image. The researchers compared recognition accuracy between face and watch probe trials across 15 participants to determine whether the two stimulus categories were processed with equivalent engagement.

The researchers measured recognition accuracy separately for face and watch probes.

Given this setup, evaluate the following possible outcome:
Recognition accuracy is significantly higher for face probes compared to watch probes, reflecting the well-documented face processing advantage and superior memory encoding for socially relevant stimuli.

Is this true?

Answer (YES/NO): NO